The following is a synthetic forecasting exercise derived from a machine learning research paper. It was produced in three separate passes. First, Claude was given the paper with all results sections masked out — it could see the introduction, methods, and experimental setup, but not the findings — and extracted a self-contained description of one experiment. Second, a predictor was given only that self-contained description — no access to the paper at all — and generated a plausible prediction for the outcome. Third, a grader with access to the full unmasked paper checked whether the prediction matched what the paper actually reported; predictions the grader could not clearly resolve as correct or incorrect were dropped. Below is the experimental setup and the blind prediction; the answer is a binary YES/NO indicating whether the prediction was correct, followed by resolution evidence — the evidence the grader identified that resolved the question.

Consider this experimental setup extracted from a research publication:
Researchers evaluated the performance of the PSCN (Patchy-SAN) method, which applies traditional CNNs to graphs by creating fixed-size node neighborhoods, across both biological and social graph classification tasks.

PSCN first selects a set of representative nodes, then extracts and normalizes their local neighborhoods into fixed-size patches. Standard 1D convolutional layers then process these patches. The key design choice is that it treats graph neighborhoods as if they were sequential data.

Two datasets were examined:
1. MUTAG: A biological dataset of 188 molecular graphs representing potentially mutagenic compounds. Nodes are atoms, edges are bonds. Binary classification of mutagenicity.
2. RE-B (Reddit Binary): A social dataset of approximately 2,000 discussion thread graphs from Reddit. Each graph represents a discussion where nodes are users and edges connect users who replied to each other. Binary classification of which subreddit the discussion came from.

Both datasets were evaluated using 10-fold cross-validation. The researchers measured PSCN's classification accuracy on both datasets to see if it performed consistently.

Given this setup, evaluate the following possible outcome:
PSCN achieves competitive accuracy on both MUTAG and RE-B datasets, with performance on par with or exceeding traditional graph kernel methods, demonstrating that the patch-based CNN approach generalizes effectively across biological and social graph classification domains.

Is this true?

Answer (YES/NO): YES